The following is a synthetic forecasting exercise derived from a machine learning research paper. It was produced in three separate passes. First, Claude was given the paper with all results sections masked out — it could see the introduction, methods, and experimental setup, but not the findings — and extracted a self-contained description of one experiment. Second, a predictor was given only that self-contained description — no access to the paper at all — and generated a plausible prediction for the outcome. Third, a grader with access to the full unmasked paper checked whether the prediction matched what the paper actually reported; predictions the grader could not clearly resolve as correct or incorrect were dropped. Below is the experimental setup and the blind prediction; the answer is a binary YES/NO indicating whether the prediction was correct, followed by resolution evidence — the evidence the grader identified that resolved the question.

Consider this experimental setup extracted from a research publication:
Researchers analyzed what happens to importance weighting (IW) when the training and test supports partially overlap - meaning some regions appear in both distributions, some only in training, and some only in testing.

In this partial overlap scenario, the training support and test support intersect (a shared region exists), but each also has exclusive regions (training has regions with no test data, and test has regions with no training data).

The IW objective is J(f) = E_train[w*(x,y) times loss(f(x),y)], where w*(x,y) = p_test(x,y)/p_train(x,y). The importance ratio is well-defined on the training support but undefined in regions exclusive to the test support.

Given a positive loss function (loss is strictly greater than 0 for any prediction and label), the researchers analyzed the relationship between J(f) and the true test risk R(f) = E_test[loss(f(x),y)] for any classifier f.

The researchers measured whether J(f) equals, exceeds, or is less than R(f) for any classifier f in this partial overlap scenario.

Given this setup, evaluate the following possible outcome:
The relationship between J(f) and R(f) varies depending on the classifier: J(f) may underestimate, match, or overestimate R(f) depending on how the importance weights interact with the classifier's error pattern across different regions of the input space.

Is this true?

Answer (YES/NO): NO